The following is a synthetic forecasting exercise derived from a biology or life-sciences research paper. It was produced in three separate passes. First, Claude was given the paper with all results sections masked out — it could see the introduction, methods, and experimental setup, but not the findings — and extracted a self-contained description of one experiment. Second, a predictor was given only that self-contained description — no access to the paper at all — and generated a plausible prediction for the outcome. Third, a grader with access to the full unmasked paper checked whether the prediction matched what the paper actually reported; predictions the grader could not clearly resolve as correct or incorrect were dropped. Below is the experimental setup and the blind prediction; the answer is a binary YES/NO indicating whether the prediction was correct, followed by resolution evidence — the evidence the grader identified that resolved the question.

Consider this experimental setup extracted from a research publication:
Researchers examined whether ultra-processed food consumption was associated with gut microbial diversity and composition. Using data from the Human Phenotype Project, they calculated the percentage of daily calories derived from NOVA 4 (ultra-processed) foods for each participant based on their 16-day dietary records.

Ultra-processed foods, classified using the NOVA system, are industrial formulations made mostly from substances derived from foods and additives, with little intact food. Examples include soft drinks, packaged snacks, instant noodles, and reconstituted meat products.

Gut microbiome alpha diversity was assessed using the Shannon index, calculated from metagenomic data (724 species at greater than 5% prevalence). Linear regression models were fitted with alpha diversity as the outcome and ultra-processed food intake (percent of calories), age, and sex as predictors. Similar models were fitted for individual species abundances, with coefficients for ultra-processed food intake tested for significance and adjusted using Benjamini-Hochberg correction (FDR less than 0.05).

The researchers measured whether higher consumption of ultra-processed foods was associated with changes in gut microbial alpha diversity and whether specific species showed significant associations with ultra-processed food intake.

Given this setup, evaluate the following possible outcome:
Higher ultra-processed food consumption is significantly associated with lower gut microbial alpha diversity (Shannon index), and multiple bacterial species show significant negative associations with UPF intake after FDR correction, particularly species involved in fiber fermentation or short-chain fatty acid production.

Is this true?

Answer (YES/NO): NO